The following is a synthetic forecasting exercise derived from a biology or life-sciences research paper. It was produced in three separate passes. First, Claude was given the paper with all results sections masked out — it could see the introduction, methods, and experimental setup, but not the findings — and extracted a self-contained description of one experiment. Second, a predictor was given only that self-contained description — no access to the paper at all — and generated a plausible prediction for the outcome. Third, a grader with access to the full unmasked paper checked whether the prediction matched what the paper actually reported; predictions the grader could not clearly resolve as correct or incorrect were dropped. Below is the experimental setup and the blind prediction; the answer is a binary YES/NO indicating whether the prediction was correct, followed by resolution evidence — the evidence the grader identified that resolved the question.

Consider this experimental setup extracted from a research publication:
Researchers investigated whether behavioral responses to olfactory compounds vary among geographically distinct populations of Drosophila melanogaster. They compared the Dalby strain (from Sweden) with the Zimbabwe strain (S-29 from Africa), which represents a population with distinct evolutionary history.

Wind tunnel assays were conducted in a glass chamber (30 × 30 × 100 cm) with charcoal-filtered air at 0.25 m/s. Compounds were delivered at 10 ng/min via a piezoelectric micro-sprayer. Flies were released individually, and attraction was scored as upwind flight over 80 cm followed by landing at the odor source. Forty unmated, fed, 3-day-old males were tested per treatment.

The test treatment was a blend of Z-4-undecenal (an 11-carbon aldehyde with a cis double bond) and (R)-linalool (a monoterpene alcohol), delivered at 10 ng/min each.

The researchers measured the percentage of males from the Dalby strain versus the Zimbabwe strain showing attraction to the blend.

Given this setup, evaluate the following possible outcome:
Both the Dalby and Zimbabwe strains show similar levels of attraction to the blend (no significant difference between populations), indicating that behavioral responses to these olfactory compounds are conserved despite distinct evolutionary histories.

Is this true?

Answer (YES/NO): NO